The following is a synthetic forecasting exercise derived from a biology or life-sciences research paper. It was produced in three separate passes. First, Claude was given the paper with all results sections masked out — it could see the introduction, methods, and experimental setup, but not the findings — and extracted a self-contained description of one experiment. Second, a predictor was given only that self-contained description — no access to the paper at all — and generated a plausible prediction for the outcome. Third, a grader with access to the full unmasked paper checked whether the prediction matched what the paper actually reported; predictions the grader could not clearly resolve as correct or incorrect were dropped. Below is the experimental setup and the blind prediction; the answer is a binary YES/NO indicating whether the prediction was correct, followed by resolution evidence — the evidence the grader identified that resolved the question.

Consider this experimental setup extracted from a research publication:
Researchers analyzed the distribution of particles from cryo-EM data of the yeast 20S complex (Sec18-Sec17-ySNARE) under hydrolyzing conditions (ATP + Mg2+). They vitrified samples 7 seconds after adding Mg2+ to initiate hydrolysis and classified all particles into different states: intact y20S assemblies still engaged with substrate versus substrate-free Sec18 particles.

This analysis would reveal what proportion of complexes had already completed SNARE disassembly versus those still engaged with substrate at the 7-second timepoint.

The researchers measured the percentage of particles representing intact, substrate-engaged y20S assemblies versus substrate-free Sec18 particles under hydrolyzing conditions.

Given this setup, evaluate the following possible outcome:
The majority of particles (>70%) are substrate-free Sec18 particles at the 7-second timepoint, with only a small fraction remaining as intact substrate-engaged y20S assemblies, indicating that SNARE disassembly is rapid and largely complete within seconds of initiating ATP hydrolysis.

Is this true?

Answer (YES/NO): YES